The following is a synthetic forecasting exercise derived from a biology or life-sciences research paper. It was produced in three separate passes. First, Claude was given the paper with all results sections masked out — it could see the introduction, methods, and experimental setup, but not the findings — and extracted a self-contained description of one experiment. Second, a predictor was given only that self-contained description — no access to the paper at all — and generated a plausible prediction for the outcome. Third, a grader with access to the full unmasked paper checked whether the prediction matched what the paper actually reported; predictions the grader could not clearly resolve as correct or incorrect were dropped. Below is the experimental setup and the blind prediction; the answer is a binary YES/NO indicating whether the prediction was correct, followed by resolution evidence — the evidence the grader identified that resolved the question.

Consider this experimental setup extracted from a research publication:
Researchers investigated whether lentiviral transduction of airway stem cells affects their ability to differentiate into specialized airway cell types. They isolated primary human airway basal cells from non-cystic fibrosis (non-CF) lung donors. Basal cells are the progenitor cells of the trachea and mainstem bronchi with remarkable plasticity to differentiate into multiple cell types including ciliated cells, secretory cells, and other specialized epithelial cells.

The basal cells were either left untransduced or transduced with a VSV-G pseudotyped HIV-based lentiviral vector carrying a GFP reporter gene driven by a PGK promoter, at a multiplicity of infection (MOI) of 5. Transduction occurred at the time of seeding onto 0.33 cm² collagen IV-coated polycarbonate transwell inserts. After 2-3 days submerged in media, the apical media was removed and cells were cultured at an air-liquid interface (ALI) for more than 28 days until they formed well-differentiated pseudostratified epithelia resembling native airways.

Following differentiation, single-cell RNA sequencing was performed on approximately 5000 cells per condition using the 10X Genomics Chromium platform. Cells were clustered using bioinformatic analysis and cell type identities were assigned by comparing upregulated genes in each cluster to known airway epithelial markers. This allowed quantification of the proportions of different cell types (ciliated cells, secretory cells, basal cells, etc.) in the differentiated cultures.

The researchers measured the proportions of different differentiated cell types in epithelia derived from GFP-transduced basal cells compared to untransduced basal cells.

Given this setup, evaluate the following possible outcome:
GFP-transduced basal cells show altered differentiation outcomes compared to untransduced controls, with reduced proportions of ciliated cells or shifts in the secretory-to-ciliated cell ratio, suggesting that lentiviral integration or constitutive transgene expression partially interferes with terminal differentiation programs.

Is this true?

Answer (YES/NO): NO